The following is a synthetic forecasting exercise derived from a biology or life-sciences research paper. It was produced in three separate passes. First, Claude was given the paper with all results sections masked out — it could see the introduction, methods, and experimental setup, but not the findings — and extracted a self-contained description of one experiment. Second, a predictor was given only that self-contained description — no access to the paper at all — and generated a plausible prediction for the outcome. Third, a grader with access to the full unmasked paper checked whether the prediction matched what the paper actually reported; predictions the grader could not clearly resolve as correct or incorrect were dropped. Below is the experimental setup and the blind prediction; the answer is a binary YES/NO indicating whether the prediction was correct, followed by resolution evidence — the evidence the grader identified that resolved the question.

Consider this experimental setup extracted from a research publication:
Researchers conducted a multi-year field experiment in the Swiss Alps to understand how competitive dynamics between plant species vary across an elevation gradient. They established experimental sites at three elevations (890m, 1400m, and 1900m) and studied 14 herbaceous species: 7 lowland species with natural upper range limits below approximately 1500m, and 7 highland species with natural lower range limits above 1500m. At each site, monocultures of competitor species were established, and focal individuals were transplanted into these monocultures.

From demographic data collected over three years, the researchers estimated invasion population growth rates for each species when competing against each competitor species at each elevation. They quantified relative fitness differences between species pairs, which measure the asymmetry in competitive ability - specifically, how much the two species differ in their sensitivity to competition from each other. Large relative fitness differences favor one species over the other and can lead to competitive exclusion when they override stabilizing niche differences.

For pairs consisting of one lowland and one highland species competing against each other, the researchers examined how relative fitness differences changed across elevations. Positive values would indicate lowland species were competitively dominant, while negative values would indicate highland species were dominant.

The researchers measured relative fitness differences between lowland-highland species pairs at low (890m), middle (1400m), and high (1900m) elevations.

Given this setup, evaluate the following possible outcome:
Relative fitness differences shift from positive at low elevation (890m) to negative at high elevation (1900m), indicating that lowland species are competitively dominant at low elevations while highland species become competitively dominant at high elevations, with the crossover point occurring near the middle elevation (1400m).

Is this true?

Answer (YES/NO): NO